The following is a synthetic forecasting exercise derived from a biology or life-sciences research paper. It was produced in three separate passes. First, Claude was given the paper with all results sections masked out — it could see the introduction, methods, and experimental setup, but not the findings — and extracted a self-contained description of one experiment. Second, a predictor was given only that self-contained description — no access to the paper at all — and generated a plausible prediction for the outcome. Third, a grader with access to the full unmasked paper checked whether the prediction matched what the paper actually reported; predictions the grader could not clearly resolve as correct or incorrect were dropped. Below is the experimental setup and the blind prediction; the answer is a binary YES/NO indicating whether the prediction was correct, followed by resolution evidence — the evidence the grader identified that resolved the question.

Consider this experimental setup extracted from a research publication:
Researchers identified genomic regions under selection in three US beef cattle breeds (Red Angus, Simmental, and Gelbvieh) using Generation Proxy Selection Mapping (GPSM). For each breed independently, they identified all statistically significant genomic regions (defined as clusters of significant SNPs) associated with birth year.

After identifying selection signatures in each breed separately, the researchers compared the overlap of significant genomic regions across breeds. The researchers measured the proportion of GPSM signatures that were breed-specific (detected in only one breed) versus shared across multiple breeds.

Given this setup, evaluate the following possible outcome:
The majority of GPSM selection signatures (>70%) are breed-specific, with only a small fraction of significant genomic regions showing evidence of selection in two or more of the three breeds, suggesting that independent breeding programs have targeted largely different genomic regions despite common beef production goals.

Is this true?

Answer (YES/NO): YES